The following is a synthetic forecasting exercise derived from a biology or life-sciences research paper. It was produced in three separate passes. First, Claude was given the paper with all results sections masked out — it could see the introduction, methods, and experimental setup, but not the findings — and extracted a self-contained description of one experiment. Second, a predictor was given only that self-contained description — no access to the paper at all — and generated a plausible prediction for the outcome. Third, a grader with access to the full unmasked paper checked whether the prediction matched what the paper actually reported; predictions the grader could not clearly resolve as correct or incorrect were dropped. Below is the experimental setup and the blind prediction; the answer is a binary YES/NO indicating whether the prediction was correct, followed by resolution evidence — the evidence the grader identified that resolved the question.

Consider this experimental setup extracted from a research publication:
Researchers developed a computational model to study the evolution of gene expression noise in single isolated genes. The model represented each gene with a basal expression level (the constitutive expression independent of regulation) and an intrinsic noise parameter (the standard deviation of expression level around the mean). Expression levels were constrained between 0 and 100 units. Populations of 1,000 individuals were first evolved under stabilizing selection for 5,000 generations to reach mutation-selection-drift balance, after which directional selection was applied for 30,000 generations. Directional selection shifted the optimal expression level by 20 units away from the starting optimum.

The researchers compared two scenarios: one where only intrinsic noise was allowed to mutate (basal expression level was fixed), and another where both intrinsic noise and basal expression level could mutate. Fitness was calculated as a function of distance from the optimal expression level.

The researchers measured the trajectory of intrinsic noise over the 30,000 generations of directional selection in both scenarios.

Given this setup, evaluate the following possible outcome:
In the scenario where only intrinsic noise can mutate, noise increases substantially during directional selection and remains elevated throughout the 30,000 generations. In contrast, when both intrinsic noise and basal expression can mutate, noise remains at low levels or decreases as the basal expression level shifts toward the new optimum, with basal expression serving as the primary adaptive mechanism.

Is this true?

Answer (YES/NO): NO